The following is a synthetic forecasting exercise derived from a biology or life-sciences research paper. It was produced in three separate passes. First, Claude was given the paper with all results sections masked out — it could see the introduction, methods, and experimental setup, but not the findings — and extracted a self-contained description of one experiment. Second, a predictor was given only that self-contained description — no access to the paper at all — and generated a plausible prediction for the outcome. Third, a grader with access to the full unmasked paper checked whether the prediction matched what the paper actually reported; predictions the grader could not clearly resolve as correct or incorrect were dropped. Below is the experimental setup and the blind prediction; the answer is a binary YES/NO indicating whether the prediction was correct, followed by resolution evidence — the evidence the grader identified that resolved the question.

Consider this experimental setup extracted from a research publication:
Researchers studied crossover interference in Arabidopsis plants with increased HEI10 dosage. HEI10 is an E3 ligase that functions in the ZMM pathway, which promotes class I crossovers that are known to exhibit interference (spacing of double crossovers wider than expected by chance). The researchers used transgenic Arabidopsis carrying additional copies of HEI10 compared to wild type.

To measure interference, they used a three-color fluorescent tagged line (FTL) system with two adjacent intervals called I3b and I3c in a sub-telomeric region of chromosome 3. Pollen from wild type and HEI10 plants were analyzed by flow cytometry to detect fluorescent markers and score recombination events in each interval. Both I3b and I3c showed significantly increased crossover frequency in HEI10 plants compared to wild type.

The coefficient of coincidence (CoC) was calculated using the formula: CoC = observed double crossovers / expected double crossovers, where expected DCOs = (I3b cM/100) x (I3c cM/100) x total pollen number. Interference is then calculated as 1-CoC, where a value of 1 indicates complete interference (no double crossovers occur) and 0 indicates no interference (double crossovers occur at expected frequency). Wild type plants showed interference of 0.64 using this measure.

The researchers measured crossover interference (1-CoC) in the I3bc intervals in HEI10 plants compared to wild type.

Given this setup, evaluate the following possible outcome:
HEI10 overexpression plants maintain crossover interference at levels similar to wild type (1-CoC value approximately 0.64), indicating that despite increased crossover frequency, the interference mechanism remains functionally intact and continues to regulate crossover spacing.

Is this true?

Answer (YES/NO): NO